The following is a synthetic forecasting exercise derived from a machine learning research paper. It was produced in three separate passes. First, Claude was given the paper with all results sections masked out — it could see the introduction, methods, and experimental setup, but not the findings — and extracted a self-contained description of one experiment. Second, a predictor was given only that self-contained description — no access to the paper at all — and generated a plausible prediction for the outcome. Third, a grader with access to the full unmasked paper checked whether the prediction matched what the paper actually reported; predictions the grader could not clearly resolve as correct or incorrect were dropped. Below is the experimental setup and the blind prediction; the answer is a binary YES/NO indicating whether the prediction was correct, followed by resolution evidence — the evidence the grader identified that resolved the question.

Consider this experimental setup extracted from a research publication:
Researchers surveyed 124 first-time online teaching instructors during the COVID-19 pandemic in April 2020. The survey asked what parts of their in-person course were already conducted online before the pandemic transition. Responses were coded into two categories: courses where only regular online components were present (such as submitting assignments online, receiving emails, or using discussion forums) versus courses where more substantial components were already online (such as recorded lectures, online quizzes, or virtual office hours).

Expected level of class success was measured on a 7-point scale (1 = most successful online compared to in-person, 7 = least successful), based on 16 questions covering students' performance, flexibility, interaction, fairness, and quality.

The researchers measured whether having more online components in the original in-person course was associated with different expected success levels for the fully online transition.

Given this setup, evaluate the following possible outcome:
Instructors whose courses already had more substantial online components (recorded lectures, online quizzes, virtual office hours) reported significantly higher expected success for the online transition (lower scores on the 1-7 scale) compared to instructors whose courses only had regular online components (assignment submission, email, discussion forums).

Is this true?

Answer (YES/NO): NO